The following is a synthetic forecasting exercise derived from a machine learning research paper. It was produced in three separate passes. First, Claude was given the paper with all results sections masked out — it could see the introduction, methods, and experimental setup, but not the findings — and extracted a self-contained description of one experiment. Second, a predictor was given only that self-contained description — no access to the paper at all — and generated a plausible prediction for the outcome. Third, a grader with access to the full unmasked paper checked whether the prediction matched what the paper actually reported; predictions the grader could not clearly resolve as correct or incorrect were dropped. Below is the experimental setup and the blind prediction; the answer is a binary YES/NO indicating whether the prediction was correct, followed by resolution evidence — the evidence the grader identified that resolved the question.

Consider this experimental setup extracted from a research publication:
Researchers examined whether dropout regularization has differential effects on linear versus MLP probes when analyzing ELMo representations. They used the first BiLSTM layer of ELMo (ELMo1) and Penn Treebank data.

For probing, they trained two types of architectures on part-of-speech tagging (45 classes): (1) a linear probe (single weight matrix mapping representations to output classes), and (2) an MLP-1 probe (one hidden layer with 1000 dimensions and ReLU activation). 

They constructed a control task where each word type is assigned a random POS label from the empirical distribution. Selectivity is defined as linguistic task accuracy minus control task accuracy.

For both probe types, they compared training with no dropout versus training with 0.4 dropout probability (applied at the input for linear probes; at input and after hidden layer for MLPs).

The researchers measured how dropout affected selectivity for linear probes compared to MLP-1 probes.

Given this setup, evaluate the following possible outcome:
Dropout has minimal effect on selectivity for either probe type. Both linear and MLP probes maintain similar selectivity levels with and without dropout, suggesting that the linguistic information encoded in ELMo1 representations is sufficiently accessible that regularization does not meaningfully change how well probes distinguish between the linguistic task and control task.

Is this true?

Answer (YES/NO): NO